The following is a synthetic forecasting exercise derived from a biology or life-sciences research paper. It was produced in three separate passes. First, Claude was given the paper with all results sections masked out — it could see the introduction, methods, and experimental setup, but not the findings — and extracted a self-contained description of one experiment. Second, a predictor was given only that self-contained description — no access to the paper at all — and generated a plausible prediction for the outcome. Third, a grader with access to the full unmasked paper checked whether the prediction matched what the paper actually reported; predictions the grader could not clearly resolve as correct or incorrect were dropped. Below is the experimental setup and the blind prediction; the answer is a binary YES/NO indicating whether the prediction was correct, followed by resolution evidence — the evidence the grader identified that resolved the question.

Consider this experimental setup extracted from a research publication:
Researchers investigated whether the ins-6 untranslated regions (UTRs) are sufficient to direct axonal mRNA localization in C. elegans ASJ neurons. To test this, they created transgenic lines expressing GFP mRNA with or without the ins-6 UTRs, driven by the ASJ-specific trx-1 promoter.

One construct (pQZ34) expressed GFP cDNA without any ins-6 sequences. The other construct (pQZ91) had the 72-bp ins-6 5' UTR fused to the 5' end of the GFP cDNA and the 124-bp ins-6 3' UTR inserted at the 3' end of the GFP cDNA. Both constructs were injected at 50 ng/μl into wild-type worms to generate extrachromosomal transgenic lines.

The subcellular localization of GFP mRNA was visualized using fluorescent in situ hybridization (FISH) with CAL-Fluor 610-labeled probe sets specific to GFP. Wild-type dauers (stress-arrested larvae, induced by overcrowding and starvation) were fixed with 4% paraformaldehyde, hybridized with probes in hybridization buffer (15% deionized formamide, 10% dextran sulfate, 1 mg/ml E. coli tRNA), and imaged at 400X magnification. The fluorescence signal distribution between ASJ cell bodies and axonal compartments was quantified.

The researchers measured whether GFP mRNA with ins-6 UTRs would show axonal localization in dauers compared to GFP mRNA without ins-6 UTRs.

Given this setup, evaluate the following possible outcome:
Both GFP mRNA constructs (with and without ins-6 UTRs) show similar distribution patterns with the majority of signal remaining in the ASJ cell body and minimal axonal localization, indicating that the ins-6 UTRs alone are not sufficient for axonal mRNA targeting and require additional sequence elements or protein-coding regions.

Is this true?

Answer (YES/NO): YES